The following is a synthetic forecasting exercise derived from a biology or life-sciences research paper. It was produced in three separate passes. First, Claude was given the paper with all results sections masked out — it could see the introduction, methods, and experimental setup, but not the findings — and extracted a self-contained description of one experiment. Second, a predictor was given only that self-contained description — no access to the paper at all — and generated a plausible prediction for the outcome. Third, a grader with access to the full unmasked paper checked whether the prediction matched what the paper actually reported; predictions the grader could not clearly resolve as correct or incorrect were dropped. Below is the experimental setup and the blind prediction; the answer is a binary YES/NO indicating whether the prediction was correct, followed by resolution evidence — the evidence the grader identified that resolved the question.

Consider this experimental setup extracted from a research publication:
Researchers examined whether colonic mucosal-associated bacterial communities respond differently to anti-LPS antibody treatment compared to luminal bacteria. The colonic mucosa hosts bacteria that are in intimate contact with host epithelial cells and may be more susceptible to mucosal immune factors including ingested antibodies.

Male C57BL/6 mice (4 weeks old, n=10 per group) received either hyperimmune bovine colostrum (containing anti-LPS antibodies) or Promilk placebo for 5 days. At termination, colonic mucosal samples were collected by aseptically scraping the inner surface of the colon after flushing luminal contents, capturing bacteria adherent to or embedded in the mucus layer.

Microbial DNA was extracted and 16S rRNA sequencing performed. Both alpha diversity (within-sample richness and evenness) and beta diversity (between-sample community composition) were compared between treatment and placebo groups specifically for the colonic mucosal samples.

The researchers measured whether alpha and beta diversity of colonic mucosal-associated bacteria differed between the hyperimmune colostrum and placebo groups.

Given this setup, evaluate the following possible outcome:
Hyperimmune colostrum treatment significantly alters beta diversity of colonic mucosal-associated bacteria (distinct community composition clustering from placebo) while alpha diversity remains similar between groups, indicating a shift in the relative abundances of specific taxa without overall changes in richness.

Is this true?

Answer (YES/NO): YES